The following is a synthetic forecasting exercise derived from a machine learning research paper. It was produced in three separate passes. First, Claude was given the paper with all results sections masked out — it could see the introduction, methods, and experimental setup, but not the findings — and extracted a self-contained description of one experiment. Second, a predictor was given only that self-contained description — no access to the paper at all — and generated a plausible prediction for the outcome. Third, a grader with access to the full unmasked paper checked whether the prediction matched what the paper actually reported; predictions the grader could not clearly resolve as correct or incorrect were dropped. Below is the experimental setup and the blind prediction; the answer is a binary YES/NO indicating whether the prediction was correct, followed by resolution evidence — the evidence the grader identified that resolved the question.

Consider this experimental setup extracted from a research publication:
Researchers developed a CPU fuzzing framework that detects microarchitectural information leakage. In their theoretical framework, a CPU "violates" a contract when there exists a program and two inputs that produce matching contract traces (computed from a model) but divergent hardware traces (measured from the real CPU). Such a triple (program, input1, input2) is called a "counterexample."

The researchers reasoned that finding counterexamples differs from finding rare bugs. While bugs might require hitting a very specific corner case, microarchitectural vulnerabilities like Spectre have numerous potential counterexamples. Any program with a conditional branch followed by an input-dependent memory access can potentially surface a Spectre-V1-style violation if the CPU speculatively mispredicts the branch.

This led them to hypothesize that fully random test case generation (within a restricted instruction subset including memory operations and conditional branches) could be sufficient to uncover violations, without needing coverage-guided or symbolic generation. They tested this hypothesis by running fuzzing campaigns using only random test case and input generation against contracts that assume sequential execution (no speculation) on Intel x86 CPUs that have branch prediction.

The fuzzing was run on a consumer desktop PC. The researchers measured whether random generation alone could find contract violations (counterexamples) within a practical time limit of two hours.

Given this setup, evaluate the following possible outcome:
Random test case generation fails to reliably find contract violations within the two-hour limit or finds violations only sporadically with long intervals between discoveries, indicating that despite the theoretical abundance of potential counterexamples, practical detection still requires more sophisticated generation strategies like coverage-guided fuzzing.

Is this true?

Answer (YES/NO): NO